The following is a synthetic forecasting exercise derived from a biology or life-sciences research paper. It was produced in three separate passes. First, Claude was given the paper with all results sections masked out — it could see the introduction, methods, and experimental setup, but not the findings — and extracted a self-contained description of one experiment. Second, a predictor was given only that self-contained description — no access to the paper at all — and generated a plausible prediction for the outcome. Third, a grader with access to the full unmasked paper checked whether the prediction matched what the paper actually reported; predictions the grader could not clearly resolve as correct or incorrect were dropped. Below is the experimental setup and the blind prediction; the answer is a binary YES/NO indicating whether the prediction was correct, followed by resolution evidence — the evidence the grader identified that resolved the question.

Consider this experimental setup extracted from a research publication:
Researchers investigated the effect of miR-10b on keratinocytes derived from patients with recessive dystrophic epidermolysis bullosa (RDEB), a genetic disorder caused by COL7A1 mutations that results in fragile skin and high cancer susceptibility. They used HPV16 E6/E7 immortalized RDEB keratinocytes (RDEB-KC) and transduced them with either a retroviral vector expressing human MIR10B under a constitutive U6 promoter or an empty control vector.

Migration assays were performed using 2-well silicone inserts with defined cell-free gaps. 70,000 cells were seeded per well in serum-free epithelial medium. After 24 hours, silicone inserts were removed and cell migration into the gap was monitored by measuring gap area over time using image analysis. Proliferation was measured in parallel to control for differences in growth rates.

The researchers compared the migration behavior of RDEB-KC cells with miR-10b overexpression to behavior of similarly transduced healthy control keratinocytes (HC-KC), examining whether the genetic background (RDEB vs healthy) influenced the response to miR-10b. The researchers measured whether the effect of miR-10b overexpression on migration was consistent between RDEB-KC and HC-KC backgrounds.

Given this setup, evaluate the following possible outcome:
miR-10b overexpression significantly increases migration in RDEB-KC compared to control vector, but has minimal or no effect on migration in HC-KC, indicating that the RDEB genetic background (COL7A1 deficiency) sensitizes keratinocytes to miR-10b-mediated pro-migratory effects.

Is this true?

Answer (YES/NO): NO